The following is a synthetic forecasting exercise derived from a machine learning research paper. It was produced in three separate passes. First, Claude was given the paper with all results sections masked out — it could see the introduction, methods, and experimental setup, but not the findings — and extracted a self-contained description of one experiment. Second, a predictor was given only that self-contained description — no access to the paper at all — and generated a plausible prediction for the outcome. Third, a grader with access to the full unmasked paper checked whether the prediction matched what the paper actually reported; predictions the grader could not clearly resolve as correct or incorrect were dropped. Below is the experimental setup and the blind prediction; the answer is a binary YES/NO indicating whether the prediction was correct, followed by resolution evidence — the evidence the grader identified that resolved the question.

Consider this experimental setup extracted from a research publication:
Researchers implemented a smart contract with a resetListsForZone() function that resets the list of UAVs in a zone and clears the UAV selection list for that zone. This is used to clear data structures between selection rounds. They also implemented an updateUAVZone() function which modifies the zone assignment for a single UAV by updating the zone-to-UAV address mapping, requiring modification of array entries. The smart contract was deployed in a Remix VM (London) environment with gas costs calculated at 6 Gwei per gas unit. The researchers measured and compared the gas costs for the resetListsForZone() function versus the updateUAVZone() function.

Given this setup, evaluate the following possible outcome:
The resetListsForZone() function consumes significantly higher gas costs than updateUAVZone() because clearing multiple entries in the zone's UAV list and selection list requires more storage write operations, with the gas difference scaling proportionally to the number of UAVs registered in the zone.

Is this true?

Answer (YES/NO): NO